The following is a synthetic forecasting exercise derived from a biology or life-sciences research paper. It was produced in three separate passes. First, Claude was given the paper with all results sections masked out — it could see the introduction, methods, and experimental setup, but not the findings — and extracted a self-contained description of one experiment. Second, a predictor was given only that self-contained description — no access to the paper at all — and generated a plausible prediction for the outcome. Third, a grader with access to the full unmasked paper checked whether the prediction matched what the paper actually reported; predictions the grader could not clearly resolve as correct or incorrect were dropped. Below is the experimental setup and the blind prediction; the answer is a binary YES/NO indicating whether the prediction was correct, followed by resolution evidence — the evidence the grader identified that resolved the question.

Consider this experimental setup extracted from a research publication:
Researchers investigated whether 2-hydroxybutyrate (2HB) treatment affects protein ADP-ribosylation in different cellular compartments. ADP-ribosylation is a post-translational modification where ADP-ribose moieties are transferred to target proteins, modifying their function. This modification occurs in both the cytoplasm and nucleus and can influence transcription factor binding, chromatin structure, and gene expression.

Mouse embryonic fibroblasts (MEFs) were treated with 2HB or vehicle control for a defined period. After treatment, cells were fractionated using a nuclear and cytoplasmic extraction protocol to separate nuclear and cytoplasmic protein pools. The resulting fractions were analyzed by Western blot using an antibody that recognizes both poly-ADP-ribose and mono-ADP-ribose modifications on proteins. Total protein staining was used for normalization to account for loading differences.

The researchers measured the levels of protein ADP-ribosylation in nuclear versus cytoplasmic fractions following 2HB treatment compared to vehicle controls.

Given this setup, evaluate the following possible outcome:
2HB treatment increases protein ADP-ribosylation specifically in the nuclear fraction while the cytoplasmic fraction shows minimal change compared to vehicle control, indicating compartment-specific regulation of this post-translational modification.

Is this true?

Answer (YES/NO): NO